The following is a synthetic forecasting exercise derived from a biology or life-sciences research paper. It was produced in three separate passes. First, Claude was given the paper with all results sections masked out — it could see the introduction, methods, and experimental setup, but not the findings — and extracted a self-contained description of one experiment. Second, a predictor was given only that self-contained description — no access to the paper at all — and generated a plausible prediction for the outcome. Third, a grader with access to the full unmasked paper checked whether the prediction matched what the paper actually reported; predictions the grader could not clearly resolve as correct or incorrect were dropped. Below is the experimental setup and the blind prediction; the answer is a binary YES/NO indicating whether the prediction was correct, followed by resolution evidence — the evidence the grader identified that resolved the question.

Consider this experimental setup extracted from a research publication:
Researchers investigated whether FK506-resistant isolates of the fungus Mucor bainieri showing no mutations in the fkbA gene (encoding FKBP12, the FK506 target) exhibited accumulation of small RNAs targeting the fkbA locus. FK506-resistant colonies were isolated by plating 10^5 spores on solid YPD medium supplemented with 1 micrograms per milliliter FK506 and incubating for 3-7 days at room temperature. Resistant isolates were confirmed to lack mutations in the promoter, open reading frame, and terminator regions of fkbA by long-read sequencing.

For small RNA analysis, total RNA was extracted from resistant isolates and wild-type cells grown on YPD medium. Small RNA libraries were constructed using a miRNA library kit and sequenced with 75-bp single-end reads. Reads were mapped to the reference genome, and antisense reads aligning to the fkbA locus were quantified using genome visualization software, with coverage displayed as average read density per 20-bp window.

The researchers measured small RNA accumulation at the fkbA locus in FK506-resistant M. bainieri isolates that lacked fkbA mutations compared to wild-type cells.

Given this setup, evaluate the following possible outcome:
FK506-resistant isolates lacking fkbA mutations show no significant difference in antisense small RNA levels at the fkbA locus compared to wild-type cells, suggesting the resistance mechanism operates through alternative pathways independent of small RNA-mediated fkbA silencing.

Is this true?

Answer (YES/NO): NO